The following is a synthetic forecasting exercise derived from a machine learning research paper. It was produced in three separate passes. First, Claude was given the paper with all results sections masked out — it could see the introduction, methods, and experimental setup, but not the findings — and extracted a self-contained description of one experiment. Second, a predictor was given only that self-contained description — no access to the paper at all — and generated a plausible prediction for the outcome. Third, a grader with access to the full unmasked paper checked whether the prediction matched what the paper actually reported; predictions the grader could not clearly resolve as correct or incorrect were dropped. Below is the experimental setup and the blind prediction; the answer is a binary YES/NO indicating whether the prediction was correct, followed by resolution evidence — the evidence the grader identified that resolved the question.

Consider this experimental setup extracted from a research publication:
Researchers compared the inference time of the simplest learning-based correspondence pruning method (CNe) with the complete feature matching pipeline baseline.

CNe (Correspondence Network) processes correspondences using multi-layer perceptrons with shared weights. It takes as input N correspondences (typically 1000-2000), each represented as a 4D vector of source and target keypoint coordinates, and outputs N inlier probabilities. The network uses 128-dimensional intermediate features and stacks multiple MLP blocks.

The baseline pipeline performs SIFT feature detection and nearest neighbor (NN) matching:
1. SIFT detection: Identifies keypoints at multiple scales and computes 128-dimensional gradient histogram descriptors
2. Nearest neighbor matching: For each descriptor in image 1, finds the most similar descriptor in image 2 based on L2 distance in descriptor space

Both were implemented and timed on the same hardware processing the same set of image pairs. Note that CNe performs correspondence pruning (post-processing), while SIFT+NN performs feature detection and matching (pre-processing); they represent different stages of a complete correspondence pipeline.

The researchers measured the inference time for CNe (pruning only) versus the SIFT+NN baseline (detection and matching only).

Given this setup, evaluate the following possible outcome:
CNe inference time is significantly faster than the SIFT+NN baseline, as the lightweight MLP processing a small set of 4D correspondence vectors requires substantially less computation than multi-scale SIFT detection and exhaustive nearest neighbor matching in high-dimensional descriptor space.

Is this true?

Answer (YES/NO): YES